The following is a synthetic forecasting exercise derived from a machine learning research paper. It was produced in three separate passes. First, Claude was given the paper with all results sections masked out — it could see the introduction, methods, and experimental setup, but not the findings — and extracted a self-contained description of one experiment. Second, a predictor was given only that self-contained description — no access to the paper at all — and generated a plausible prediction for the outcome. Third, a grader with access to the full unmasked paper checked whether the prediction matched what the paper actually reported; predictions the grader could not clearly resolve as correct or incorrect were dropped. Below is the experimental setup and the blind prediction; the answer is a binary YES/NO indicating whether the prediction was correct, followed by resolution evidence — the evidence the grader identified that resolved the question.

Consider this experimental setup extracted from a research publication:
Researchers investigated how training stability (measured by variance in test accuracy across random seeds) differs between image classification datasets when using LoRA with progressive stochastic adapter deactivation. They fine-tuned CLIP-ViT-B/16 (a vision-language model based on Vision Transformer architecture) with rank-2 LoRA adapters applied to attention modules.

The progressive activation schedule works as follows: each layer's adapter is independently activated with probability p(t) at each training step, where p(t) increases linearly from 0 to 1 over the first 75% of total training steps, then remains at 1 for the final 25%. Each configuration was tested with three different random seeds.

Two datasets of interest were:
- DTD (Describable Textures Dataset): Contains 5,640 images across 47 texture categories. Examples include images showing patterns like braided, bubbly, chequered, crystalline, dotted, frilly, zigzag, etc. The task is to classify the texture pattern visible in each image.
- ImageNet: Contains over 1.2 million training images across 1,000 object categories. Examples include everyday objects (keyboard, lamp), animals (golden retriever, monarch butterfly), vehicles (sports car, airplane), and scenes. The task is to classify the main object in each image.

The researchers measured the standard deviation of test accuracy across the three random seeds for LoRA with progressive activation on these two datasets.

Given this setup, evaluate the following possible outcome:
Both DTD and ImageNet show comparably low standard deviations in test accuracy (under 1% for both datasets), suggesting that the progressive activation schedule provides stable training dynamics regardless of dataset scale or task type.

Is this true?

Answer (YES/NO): NO